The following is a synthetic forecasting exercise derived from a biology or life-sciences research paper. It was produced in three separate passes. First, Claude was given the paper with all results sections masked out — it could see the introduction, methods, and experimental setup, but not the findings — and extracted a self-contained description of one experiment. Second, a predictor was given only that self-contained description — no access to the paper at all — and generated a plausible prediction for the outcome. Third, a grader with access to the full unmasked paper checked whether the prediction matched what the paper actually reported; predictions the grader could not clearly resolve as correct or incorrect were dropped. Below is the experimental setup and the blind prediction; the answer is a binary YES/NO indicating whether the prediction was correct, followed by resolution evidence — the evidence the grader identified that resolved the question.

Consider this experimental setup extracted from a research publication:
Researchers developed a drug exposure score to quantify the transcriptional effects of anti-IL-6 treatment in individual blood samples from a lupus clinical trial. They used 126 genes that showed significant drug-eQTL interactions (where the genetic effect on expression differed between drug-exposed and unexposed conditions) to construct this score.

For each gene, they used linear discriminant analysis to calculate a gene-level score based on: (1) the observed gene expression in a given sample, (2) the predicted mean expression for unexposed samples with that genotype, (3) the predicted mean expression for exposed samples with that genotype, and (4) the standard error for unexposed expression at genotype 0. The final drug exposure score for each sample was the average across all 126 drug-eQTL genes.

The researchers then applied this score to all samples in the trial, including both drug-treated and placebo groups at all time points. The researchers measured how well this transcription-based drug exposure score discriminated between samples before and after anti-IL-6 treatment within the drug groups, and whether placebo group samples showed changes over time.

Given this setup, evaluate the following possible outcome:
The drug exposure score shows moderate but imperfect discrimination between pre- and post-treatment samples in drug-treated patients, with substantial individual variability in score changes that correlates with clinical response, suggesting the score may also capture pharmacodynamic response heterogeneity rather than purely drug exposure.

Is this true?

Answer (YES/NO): NO